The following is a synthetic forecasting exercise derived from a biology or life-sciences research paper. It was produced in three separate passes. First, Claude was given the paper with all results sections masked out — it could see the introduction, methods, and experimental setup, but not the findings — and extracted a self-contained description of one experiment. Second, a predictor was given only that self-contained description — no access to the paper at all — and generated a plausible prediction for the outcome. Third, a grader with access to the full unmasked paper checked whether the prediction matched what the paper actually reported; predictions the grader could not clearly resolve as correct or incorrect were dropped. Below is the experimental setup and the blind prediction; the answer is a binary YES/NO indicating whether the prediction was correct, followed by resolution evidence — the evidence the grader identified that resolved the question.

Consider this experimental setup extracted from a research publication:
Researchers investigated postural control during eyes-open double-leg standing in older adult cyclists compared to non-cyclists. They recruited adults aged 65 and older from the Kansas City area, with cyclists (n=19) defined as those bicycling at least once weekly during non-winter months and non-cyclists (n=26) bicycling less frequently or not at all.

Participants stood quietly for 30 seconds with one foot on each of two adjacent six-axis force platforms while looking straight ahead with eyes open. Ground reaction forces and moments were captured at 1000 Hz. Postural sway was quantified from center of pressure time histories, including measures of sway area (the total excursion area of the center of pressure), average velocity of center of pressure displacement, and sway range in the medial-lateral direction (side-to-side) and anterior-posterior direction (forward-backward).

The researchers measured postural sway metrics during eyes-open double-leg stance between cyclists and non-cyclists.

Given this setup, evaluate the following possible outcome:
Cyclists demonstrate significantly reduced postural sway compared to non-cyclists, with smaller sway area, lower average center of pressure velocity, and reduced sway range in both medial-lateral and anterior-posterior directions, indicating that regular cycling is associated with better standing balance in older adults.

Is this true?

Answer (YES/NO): NO